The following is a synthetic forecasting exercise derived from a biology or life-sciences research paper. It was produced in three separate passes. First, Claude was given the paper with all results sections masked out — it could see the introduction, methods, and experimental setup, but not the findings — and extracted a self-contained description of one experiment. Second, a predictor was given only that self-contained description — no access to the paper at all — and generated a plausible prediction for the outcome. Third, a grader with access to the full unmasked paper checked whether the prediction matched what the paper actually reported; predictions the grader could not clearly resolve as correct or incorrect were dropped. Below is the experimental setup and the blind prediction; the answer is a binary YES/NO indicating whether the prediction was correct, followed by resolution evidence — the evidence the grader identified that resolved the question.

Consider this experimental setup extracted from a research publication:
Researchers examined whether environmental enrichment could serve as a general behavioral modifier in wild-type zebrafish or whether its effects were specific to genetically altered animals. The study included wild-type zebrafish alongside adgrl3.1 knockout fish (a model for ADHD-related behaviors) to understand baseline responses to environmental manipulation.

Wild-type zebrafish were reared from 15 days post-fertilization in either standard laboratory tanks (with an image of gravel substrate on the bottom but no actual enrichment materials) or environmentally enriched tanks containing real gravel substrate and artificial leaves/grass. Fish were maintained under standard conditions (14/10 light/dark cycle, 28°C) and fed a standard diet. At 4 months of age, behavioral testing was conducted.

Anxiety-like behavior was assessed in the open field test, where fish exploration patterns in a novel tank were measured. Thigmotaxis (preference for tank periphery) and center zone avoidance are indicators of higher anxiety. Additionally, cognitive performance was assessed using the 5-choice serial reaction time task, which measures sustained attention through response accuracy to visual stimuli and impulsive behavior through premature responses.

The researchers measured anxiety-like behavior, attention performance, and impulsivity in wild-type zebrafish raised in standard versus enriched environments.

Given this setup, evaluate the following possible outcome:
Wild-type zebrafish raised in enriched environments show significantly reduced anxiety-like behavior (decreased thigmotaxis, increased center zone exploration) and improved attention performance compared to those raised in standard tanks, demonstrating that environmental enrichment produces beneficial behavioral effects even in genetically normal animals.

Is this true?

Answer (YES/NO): NO